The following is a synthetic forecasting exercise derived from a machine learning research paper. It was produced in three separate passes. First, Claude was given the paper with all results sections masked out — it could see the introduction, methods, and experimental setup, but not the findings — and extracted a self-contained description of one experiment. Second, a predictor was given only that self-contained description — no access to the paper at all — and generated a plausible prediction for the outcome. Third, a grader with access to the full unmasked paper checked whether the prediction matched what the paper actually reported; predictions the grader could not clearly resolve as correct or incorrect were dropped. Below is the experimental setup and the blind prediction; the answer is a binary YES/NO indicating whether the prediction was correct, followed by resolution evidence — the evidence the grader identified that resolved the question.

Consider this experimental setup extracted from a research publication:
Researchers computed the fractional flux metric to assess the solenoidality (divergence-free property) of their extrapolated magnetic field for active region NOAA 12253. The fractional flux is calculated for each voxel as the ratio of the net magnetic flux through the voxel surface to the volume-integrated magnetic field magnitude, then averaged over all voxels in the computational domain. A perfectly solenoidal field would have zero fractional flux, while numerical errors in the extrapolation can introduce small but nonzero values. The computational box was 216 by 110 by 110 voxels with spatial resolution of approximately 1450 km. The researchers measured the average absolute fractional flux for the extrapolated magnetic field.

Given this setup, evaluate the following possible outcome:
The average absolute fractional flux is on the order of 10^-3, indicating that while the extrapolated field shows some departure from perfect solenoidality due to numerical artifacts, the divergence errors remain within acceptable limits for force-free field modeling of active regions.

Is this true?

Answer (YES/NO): NO